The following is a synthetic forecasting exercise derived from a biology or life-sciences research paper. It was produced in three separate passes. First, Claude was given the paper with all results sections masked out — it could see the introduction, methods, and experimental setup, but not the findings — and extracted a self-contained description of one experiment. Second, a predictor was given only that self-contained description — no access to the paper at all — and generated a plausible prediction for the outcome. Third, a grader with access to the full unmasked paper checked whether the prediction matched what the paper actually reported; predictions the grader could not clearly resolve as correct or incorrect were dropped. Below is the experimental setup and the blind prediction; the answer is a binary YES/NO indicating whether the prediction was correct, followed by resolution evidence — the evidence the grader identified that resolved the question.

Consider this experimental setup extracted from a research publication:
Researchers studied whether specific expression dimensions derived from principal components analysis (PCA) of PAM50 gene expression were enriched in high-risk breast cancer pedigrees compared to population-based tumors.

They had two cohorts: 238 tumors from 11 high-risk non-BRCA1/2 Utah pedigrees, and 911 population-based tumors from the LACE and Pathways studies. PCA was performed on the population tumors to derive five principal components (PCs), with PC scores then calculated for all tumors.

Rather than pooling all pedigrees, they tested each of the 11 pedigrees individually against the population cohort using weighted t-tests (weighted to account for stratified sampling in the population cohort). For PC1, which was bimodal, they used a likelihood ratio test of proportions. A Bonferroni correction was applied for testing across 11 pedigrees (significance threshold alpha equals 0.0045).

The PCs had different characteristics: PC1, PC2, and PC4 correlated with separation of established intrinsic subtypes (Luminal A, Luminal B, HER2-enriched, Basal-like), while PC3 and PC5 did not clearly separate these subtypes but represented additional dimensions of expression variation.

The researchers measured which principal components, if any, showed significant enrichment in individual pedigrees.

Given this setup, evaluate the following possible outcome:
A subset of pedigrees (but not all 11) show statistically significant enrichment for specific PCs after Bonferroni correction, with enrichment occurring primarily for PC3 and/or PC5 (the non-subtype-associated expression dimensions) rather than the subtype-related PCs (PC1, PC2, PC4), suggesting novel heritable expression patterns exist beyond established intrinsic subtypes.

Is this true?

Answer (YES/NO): YES